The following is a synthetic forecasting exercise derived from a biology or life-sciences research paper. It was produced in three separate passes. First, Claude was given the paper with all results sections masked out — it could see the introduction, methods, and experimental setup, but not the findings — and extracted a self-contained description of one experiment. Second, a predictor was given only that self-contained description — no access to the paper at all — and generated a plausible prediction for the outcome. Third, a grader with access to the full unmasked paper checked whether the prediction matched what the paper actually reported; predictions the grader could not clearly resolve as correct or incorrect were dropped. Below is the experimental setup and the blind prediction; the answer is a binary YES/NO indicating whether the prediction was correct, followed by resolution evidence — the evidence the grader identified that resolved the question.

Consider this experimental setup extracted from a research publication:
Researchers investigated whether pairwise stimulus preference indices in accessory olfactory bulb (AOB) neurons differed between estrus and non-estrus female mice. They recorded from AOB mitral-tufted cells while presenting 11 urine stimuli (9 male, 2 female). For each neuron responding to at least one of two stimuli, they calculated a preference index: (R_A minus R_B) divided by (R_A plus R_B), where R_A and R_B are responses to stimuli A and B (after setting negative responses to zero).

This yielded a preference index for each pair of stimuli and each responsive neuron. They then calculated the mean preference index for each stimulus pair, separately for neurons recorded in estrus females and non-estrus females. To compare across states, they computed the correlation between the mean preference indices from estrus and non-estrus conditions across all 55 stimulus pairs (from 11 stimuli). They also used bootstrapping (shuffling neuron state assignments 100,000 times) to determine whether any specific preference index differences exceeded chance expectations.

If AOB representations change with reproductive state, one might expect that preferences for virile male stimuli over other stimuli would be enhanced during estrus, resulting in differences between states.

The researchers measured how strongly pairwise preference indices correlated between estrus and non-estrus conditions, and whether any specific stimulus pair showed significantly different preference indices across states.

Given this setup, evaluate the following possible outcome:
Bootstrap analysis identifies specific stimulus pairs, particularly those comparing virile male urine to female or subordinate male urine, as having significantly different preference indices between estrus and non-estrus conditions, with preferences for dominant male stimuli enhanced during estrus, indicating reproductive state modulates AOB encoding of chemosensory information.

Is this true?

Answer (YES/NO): NO